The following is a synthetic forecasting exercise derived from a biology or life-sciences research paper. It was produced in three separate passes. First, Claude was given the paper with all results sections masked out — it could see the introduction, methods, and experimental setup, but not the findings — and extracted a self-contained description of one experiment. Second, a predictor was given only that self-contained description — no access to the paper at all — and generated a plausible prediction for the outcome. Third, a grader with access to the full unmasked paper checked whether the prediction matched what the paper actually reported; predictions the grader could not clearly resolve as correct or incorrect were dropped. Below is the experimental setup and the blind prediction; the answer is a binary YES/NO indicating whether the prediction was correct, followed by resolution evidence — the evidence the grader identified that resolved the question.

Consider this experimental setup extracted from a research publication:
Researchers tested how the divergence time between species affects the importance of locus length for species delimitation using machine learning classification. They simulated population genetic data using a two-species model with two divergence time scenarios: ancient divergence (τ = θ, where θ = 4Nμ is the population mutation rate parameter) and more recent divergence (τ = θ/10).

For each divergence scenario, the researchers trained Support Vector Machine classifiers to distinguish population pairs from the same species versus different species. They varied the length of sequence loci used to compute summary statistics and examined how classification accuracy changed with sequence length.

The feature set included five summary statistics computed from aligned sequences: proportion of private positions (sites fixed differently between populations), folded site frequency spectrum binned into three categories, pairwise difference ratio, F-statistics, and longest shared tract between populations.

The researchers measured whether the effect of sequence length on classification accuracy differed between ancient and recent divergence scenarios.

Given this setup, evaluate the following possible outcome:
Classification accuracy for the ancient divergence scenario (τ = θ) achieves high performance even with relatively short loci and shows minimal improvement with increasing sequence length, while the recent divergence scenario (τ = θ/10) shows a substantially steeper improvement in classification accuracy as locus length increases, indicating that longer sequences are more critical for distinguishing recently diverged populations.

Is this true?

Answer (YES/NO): NO